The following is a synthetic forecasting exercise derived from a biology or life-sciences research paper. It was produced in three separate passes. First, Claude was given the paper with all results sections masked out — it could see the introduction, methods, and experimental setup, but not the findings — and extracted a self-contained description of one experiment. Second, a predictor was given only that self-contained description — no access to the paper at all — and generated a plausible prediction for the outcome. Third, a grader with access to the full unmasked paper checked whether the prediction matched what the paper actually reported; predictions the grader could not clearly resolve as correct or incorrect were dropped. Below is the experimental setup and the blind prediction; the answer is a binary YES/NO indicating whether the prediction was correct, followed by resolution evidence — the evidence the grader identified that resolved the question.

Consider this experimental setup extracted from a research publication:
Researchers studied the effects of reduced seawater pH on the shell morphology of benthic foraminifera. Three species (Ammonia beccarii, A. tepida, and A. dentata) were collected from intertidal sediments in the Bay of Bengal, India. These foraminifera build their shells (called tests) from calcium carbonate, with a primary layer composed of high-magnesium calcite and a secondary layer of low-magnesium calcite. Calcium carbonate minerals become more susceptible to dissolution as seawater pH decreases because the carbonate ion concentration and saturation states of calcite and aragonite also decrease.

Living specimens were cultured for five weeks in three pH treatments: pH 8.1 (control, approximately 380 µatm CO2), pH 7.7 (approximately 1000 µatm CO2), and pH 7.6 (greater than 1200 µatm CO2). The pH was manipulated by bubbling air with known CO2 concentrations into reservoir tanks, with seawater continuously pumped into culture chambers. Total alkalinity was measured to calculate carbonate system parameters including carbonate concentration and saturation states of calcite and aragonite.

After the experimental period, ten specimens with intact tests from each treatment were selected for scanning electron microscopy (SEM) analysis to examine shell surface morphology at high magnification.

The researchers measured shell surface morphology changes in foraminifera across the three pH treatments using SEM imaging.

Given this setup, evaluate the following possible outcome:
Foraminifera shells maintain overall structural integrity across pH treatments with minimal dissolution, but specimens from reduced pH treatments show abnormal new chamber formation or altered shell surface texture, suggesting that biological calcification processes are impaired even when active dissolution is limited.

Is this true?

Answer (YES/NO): NO